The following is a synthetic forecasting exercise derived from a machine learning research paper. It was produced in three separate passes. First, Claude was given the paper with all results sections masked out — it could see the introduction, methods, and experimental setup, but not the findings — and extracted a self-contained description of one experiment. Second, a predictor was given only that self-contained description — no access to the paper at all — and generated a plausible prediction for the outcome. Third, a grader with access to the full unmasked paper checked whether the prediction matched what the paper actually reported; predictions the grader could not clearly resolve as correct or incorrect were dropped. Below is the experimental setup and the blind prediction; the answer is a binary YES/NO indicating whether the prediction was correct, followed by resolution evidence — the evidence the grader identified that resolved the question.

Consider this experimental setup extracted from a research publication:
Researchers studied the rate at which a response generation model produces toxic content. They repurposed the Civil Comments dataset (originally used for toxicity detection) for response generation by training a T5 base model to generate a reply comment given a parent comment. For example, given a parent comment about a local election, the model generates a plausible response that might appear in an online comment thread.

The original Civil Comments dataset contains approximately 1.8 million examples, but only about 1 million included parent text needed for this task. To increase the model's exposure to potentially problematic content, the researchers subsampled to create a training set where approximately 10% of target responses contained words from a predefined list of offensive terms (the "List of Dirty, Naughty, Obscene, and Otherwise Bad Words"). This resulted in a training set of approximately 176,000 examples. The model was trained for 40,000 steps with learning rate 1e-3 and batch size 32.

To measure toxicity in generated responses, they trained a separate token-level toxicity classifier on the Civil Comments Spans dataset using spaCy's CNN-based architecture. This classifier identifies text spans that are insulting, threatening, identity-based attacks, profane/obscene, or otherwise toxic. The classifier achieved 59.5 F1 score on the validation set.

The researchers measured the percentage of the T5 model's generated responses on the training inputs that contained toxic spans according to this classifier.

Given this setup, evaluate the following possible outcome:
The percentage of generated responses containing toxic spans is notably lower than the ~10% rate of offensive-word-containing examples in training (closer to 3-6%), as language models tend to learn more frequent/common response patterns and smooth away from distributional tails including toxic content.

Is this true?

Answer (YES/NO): NO